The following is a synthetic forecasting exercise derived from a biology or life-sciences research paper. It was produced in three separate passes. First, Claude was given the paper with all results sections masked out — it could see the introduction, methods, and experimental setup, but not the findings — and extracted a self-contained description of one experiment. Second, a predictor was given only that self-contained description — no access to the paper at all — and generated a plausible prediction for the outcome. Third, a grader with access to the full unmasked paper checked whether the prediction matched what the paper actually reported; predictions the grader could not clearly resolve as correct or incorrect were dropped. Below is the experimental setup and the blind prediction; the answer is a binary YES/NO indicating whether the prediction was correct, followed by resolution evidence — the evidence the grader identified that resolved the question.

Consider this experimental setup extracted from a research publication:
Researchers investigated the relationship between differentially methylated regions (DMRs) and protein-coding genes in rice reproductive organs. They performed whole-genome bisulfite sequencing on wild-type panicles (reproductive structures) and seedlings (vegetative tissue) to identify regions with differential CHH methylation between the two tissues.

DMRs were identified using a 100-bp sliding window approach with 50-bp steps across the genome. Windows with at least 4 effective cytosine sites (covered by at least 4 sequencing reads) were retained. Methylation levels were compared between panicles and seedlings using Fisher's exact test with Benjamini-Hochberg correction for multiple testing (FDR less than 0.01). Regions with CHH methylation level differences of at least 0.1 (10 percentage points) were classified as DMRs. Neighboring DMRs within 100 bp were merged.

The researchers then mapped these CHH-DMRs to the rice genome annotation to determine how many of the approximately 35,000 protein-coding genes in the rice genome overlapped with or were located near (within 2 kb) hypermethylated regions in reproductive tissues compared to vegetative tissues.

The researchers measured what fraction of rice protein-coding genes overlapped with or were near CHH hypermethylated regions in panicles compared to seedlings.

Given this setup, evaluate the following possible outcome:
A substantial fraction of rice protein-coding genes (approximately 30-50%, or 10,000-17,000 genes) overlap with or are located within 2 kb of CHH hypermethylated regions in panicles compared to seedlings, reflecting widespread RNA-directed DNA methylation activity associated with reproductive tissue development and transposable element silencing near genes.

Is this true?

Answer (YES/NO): NO